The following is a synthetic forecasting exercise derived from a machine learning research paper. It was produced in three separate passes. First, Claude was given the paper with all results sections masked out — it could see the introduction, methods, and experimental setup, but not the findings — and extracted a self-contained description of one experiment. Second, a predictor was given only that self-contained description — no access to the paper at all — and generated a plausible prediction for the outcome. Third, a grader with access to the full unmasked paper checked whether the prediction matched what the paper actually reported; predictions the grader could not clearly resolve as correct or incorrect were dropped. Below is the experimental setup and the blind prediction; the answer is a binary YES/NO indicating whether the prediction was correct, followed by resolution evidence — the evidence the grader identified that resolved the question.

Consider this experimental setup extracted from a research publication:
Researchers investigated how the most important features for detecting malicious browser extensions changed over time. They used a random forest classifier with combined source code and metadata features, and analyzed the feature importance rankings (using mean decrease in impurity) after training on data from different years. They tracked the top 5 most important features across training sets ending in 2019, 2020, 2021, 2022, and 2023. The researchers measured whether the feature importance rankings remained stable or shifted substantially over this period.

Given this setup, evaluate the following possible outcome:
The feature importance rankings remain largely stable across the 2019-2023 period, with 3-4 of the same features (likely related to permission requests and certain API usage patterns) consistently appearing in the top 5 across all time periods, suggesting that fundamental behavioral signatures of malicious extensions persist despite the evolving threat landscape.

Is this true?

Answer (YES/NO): NO